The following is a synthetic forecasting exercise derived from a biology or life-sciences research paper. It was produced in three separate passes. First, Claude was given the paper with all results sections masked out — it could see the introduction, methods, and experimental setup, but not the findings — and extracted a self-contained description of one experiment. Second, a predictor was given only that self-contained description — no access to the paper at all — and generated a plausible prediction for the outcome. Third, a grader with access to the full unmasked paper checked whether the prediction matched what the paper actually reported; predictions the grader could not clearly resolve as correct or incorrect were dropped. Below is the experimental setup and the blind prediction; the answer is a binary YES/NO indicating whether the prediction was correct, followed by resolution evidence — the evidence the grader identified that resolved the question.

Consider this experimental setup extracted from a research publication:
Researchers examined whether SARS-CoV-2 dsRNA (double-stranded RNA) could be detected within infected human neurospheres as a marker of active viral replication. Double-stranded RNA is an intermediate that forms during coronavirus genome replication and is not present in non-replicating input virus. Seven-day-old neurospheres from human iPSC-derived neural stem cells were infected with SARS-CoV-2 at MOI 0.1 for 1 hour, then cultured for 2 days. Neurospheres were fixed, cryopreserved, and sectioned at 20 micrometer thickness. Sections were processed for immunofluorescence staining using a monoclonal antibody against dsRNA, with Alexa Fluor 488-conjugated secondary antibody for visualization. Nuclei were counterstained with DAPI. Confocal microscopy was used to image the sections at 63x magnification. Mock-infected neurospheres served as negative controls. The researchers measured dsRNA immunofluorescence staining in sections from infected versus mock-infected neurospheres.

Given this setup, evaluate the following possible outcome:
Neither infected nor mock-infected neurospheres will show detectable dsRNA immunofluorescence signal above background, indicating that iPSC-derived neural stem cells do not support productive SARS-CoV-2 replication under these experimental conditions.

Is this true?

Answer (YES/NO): YES